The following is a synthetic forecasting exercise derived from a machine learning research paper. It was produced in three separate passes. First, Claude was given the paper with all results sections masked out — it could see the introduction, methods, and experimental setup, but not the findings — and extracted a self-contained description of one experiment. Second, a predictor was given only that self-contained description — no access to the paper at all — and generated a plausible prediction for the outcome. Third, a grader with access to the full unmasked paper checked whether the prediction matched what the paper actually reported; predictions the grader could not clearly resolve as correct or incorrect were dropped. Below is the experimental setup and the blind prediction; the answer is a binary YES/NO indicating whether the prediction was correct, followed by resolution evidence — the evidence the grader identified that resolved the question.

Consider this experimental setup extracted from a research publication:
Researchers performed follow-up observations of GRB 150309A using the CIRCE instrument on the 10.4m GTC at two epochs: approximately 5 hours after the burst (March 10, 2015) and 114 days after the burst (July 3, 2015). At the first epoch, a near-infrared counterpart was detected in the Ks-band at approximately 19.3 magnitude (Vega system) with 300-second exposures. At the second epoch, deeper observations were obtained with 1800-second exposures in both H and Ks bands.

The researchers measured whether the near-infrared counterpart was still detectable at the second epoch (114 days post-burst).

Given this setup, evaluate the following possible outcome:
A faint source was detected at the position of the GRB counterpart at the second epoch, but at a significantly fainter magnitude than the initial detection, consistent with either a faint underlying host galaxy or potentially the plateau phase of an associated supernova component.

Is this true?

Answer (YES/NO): NO